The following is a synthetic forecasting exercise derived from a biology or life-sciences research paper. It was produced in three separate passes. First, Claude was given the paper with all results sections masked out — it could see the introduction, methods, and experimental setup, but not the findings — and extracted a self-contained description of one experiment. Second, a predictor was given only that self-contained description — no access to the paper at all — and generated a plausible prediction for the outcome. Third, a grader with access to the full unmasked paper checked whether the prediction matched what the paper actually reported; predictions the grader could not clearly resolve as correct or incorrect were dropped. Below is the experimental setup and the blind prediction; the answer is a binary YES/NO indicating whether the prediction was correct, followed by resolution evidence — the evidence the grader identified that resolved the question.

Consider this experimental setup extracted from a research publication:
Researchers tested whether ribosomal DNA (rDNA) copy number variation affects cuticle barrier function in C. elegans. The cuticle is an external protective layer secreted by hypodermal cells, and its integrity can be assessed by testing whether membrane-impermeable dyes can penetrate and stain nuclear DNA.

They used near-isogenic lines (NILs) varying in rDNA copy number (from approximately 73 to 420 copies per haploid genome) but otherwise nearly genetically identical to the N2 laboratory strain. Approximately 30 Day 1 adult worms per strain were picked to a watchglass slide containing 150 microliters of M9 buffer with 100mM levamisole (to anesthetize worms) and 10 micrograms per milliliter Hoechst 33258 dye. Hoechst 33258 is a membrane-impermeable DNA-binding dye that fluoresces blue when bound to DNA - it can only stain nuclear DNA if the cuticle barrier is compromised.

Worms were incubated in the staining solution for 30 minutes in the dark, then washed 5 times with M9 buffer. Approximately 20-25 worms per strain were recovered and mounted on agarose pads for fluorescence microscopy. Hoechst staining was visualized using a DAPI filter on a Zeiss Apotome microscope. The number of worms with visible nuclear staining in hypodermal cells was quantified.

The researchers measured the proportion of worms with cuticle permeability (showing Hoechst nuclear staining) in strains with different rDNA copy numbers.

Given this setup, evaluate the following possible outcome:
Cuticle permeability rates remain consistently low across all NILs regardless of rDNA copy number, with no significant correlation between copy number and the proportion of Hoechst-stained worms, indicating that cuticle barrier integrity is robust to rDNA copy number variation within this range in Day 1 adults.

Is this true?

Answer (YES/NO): YES